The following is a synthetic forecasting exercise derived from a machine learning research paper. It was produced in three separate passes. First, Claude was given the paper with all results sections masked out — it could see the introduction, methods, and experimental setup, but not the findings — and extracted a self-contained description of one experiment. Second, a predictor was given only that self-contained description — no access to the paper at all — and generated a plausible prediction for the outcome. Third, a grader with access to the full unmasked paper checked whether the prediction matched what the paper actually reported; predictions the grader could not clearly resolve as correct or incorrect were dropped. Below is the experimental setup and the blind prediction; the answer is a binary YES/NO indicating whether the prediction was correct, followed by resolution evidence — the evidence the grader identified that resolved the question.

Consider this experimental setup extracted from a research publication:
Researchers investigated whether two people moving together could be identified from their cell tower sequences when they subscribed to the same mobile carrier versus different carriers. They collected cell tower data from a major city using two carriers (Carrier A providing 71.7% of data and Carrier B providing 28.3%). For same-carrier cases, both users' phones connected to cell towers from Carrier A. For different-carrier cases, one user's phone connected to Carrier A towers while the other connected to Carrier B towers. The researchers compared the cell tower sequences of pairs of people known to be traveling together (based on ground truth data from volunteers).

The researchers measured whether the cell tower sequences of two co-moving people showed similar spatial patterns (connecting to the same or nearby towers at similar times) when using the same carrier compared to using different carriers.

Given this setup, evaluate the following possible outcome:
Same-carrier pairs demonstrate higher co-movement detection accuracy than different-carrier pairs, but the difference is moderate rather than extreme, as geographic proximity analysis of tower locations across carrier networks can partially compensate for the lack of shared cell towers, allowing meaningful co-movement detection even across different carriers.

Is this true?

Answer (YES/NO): NO